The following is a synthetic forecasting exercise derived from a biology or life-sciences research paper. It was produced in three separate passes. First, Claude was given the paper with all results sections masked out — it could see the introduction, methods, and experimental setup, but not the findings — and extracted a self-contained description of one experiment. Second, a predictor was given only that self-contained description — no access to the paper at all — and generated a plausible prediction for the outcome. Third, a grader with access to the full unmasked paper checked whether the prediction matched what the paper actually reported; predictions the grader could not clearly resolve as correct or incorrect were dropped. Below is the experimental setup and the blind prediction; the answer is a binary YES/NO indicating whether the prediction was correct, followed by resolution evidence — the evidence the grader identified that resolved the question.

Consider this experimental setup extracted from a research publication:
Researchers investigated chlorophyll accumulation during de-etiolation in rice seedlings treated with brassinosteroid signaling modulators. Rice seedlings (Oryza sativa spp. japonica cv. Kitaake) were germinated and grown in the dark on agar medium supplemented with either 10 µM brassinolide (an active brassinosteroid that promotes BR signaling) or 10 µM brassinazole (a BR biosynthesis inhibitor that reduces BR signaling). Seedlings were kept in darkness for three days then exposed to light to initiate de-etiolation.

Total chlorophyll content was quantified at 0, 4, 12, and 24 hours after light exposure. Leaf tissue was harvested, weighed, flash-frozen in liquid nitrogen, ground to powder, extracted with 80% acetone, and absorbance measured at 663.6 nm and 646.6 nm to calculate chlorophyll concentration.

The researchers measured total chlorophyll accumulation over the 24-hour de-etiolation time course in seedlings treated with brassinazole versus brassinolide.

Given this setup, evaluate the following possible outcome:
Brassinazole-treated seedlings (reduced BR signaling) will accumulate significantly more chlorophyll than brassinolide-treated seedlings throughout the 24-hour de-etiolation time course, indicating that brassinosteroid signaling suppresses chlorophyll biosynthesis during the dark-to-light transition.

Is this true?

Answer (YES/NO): YES